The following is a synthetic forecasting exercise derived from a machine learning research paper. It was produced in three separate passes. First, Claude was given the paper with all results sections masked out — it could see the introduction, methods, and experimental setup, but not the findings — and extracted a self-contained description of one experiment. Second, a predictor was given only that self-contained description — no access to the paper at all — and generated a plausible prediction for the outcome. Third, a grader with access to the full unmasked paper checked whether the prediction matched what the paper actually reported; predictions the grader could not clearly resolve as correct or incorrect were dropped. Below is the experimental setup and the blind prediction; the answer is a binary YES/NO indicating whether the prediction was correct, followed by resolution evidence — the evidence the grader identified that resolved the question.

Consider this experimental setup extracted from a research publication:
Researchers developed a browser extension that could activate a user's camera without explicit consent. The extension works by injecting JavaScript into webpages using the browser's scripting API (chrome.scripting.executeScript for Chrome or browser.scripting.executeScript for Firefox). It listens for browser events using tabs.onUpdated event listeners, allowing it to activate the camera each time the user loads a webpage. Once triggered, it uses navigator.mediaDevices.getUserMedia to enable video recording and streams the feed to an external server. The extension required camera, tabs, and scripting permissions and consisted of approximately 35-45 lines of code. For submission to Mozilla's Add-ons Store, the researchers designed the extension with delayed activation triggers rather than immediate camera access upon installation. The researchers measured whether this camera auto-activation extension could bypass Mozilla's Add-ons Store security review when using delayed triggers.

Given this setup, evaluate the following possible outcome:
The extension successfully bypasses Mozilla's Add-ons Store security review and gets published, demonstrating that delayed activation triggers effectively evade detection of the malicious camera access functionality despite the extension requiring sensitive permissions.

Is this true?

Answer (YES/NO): YES